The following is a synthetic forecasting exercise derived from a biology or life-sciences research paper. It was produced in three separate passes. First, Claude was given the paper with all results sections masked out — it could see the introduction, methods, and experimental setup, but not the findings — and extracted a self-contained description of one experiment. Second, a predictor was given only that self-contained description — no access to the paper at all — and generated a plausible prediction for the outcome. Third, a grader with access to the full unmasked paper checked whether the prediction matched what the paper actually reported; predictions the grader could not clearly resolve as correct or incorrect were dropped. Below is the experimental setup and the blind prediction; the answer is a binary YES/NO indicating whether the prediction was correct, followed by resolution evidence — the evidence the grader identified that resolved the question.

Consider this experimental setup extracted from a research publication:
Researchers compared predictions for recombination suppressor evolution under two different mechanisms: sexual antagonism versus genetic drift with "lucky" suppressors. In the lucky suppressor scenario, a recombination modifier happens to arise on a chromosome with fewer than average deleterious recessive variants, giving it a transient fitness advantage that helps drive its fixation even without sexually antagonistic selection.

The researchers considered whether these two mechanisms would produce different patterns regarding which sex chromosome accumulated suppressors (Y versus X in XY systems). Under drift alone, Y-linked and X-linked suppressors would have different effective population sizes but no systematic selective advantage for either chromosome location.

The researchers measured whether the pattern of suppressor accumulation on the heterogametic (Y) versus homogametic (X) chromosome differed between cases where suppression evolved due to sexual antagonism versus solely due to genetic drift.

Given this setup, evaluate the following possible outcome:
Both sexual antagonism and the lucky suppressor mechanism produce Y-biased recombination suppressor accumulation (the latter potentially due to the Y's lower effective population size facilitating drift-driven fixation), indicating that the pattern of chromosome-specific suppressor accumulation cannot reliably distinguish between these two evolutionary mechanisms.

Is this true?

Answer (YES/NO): NO